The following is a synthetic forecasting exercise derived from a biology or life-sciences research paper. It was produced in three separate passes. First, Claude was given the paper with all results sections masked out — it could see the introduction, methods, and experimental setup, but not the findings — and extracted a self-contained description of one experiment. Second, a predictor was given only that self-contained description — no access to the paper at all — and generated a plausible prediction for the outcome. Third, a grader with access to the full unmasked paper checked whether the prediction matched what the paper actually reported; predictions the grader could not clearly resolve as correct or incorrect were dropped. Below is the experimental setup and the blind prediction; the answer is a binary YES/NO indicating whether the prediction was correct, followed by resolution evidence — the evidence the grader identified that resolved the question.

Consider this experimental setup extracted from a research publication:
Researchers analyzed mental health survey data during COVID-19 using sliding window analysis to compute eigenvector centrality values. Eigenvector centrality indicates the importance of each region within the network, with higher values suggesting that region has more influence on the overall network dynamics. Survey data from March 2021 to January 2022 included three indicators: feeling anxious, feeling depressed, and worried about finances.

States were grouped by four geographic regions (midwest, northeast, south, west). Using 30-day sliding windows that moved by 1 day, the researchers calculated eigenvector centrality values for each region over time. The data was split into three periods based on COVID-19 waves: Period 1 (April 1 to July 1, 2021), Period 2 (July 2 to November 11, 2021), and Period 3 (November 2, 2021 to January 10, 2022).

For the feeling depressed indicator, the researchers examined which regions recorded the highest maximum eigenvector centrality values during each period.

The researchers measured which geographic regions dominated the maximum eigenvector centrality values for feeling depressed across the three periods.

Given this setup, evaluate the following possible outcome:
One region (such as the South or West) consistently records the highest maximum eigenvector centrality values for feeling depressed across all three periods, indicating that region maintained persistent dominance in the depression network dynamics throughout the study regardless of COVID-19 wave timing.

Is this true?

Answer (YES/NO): NO